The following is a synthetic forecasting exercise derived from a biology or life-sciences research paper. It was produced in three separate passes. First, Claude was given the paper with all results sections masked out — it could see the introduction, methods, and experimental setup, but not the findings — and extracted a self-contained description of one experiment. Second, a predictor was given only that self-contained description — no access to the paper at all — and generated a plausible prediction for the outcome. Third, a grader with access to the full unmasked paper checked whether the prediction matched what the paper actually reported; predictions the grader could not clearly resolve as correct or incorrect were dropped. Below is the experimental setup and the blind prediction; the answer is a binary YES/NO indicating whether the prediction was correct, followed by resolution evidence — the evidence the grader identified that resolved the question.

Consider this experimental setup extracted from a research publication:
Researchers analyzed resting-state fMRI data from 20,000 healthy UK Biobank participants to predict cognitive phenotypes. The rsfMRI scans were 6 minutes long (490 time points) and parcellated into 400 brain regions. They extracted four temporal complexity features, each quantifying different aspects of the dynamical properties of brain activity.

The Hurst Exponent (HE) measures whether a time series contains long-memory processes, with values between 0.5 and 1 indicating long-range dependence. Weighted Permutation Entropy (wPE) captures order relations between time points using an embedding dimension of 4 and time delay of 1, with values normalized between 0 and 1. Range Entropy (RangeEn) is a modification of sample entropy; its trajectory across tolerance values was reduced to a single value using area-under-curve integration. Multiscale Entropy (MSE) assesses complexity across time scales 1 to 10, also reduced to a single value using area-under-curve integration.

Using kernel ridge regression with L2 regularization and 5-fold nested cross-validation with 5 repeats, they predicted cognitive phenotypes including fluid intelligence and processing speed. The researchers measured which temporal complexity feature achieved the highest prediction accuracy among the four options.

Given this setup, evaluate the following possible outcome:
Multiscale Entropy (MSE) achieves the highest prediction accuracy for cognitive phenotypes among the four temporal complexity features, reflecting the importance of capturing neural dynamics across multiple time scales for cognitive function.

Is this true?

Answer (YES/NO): NO